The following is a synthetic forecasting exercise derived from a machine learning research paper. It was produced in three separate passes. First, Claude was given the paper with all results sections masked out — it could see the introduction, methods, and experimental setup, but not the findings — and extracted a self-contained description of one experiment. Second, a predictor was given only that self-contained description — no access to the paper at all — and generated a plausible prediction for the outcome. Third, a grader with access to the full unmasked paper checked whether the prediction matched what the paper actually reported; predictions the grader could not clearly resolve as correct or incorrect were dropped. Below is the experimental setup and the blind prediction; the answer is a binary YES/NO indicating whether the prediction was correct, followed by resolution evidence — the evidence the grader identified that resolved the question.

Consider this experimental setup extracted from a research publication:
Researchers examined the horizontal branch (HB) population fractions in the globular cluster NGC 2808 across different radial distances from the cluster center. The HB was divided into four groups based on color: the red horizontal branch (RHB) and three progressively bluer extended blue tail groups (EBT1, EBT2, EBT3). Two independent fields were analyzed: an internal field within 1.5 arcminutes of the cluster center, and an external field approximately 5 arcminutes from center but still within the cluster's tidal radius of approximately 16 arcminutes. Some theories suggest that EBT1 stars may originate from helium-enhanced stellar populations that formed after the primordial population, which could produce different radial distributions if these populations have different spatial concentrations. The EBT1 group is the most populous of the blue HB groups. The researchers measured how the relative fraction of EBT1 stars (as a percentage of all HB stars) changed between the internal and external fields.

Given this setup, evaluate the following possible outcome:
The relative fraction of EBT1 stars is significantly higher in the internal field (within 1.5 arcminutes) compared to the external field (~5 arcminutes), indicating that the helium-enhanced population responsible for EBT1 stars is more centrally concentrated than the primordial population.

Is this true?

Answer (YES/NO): NO